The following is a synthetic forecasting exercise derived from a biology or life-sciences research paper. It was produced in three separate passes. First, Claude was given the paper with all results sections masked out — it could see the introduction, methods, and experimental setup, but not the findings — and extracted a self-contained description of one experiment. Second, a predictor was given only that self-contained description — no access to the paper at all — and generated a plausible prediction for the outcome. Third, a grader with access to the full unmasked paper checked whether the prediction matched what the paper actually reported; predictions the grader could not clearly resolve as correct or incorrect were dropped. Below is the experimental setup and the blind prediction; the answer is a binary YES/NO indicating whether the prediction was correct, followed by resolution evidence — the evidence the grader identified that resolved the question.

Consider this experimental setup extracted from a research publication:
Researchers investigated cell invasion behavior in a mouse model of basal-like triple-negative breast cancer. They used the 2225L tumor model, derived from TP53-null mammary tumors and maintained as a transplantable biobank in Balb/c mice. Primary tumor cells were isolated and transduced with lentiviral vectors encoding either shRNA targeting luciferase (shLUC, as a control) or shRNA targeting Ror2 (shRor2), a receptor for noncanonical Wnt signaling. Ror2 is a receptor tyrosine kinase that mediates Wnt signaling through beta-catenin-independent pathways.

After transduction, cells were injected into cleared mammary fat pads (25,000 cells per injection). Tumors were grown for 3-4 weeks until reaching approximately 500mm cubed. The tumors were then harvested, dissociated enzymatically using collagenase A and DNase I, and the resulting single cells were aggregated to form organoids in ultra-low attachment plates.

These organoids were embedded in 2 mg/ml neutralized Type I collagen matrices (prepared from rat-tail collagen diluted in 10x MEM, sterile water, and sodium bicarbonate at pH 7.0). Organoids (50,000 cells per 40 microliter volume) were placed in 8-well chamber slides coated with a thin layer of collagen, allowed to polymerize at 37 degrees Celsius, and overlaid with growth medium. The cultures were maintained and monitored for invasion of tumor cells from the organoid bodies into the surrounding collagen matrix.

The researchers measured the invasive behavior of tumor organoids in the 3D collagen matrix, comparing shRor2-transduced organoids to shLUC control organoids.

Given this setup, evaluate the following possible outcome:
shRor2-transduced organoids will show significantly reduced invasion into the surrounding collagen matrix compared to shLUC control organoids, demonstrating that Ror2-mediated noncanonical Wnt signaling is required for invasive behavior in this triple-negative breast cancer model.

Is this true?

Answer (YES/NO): NO